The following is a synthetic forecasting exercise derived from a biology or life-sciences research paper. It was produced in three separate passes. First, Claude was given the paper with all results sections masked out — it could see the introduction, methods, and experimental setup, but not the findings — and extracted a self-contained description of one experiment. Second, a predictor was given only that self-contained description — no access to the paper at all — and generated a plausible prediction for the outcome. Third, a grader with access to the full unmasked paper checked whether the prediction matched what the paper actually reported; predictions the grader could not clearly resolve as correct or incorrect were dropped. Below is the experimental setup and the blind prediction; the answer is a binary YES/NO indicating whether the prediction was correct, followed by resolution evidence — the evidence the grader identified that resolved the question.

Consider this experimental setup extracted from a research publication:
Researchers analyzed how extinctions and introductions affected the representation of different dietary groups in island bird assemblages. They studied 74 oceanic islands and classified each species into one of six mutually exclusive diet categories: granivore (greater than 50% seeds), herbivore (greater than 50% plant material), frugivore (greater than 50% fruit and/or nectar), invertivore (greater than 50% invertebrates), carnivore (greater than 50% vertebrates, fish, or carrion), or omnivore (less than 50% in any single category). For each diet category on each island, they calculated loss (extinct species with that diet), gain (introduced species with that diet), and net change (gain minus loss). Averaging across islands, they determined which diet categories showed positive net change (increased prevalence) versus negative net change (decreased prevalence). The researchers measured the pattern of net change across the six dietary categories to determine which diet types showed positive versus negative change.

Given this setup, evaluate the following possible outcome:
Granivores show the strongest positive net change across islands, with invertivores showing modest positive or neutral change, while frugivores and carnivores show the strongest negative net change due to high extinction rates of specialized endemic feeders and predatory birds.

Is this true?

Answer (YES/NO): NO